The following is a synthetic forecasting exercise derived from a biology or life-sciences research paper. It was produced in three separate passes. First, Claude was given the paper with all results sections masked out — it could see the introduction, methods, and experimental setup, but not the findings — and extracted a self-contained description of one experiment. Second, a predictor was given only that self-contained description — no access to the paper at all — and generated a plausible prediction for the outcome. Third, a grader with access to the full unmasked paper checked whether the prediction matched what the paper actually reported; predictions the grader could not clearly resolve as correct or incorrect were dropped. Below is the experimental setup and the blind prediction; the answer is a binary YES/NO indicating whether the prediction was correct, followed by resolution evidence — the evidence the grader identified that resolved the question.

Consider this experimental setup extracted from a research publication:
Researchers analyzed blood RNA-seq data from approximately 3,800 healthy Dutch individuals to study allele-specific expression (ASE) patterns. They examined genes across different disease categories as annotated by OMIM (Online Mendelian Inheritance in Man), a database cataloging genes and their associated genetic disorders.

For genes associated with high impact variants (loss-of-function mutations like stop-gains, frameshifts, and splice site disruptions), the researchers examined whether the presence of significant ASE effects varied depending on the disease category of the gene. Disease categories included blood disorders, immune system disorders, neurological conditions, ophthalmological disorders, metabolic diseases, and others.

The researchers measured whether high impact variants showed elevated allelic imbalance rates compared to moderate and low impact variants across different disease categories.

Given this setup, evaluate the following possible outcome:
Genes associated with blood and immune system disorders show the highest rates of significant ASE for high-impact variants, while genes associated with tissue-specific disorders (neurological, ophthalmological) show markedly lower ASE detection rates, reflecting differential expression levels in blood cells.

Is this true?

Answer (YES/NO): NO